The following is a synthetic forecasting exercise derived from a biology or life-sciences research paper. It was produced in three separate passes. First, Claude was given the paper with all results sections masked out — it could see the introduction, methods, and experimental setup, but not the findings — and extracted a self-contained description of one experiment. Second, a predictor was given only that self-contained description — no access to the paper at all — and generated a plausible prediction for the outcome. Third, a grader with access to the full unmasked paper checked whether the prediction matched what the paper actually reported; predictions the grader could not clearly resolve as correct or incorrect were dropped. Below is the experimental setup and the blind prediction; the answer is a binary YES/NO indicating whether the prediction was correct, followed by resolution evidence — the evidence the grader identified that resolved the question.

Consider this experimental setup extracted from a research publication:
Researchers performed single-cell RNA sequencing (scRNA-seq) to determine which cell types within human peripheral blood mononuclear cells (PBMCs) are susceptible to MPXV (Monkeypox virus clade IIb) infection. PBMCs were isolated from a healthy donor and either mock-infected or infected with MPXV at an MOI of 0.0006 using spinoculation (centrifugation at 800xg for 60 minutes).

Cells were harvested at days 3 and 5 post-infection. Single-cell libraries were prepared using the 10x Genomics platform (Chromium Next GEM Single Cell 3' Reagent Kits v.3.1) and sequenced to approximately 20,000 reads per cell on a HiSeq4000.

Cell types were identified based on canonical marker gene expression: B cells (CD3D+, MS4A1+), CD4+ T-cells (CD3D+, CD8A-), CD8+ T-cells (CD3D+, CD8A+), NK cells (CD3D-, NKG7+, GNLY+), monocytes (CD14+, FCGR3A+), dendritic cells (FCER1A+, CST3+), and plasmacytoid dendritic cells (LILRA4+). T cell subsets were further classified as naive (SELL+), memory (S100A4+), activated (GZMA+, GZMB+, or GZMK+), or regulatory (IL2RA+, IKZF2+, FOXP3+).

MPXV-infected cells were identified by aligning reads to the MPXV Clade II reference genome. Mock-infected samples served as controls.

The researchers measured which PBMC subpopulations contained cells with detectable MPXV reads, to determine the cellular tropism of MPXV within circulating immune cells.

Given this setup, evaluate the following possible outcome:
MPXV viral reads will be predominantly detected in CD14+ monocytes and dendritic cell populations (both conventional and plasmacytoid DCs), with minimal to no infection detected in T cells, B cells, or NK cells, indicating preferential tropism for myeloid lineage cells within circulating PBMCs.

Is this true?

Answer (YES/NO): NO